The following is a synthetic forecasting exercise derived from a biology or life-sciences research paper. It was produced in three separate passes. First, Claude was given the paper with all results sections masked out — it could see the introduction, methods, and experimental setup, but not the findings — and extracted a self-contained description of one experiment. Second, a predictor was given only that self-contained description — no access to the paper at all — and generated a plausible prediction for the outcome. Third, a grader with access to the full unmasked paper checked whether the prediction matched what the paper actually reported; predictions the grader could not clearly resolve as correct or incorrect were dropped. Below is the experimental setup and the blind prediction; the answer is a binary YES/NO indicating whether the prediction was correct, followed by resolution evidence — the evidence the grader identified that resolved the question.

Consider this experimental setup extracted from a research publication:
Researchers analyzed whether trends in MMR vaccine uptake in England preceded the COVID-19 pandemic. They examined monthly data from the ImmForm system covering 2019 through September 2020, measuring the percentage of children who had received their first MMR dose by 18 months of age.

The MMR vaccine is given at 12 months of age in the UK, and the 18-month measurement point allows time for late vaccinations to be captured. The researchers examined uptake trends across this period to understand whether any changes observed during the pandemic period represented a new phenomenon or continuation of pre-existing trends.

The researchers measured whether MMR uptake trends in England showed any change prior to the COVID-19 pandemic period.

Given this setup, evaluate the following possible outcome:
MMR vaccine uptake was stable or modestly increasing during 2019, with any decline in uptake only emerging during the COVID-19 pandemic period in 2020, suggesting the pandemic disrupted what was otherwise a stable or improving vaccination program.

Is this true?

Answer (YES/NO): NO